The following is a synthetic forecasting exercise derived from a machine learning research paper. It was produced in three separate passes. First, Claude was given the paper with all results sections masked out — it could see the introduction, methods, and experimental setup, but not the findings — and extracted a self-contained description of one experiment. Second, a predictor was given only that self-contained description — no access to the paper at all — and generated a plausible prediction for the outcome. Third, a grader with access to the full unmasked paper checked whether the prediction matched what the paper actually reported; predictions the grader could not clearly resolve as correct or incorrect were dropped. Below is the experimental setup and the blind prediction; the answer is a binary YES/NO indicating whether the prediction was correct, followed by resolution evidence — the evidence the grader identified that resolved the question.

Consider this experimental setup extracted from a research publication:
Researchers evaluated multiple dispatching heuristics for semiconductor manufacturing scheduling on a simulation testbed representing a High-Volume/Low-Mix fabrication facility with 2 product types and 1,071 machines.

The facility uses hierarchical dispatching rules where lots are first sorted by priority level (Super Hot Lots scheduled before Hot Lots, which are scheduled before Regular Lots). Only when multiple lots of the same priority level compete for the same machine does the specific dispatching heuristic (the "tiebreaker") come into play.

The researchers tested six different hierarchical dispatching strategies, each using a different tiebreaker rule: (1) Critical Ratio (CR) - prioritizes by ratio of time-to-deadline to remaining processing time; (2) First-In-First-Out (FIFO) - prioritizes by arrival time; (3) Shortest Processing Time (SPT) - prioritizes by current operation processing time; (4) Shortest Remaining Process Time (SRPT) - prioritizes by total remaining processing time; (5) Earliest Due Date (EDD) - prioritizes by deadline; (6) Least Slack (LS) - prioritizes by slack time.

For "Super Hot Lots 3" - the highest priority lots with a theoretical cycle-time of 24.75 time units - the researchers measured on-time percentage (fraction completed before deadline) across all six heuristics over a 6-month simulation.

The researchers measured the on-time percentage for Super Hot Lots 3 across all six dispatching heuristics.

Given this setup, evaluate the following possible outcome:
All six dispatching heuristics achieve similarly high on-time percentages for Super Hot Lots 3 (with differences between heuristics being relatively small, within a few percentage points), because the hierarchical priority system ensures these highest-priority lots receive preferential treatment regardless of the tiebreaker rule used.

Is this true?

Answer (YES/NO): NO